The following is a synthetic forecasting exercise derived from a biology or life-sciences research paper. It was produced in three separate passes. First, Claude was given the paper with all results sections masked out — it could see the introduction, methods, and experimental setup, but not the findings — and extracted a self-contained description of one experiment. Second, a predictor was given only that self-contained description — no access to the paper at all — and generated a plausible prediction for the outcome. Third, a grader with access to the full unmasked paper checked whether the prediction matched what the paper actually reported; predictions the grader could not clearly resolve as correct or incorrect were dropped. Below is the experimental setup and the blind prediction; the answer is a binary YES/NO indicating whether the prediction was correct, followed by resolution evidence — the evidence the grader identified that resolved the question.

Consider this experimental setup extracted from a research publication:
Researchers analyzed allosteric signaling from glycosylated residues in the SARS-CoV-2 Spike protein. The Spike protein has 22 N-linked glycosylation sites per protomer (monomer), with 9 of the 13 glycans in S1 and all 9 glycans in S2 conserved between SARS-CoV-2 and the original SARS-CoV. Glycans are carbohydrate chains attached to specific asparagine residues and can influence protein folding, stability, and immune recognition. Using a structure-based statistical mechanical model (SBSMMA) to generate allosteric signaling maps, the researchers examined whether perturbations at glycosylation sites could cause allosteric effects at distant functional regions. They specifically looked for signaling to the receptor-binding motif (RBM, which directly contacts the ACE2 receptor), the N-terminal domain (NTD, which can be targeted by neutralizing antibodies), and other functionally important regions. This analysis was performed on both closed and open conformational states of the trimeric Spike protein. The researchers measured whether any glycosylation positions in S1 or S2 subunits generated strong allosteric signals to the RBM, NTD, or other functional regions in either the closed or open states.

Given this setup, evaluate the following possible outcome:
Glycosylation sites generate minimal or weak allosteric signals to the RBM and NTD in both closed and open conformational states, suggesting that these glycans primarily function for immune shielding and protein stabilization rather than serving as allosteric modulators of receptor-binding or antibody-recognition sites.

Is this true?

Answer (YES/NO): NO